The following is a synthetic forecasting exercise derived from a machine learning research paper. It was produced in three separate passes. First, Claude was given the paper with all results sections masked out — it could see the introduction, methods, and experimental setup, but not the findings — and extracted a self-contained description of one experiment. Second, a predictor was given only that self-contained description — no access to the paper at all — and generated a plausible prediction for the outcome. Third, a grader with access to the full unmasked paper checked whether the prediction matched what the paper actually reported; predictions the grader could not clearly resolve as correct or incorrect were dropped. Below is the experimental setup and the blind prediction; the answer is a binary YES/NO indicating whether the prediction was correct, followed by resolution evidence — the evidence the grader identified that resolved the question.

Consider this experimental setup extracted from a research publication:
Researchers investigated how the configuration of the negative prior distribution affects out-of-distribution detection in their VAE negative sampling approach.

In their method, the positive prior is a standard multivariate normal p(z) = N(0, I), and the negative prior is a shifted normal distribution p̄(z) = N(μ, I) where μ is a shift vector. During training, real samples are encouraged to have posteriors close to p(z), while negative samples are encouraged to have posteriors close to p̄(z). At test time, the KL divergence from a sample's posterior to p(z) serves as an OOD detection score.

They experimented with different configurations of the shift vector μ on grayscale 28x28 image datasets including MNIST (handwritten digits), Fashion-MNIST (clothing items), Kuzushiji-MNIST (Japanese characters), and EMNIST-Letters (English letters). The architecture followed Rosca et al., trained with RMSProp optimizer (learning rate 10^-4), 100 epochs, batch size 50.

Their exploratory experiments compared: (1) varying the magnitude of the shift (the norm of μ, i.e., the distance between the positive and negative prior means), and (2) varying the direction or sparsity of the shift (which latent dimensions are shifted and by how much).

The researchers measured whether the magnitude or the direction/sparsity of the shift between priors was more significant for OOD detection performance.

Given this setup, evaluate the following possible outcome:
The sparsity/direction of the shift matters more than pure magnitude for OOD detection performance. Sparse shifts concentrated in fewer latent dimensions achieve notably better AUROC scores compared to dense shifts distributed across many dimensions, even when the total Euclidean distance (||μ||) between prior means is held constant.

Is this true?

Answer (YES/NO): NO